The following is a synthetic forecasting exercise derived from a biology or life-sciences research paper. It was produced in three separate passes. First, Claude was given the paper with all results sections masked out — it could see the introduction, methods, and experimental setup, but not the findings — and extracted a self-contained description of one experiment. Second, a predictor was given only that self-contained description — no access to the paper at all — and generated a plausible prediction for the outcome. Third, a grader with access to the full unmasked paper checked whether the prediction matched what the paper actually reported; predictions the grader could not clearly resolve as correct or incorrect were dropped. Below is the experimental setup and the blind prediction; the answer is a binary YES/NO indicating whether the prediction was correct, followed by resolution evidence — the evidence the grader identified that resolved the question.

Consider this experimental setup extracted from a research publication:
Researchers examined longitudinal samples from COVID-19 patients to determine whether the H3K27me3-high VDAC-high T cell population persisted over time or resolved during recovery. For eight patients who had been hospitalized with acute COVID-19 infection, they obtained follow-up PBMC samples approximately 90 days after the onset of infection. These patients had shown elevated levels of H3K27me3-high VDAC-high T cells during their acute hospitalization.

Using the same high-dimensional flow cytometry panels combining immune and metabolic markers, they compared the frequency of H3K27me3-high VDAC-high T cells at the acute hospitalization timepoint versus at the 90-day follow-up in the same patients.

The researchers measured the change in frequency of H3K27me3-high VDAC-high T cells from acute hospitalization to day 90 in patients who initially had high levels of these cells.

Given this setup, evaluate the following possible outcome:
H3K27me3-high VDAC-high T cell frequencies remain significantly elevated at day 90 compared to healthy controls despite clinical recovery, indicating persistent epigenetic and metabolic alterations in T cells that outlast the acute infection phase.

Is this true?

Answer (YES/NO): NO